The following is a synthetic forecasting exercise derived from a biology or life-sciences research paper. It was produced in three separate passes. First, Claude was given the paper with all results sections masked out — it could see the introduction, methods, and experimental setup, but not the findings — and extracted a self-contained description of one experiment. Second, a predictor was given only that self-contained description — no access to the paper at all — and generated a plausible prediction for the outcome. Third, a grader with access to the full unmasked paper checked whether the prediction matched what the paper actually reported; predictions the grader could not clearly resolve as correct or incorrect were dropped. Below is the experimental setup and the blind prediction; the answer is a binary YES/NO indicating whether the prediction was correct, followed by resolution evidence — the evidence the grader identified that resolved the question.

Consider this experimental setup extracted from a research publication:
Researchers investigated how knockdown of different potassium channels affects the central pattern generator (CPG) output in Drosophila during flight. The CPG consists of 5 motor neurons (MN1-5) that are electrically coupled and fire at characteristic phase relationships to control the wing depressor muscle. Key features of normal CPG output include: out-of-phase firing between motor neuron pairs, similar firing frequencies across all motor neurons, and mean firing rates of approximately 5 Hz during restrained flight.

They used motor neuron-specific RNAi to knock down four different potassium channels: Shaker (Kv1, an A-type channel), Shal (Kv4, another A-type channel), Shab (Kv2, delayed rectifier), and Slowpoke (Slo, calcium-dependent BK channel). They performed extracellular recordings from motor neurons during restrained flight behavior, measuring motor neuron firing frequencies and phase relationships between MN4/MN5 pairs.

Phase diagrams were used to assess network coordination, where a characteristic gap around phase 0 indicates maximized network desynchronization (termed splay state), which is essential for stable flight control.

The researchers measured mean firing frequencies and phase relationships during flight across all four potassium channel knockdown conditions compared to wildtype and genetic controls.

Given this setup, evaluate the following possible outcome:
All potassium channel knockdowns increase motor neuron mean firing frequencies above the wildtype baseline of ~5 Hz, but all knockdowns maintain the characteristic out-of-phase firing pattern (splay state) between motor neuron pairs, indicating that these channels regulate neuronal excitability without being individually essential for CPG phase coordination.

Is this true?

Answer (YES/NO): NO